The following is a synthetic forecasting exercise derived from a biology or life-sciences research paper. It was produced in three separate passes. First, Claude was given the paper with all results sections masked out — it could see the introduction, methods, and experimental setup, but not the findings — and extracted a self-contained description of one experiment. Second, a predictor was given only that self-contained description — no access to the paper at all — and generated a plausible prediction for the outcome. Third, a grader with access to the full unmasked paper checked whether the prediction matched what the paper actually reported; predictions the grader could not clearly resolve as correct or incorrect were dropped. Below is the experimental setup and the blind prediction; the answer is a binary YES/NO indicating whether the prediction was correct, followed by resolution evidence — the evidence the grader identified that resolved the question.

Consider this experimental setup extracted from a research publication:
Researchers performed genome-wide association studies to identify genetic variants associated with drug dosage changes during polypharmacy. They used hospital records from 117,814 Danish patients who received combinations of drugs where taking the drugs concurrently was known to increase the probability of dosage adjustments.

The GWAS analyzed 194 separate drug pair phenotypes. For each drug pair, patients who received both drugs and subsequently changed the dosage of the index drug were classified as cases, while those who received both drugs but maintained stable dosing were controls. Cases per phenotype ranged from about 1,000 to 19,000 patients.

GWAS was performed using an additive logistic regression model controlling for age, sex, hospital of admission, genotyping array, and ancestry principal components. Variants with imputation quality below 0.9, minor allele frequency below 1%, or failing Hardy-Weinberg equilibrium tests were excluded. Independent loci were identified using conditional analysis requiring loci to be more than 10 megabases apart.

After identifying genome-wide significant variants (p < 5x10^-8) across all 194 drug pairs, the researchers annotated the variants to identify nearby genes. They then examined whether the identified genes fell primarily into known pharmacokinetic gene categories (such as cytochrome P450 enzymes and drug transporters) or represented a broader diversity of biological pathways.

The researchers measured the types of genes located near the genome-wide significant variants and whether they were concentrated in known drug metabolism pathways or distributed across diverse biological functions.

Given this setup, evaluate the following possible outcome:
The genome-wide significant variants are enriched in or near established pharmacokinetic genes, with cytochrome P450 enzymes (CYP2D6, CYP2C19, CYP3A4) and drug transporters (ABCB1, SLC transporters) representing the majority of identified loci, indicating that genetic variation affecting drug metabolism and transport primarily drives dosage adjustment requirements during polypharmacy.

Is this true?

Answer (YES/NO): NO